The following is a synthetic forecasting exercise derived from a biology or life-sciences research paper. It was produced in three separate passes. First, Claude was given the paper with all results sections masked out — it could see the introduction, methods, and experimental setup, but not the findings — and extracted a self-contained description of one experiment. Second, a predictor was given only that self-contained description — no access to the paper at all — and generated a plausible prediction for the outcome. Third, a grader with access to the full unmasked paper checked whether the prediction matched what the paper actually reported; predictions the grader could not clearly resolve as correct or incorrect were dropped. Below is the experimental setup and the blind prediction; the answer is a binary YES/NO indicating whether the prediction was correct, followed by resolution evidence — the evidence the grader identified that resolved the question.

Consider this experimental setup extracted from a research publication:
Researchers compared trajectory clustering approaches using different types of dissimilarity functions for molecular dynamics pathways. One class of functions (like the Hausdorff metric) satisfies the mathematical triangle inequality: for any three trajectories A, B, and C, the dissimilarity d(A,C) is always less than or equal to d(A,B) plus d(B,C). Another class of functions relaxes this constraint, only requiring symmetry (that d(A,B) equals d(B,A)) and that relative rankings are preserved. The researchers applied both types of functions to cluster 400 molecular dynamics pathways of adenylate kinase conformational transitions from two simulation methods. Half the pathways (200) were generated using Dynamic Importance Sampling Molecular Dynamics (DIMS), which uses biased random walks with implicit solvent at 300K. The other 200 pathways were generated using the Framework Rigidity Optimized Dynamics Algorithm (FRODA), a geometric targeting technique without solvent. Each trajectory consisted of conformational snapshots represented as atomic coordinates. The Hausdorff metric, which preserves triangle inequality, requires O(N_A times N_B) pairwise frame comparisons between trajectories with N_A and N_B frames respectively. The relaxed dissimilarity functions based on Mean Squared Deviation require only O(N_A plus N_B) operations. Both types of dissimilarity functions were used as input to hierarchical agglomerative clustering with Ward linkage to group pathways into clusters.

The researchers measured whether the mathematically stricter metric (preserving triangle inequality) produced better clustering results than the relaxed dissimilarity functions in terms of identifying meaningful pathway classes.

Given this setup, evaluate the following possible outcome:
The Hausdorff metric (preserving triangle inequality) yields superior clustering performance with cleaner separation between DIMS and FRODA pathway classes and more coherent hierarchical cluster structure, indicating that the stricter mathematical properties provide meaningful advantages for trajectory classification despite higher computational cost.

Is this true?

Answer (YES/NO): NO